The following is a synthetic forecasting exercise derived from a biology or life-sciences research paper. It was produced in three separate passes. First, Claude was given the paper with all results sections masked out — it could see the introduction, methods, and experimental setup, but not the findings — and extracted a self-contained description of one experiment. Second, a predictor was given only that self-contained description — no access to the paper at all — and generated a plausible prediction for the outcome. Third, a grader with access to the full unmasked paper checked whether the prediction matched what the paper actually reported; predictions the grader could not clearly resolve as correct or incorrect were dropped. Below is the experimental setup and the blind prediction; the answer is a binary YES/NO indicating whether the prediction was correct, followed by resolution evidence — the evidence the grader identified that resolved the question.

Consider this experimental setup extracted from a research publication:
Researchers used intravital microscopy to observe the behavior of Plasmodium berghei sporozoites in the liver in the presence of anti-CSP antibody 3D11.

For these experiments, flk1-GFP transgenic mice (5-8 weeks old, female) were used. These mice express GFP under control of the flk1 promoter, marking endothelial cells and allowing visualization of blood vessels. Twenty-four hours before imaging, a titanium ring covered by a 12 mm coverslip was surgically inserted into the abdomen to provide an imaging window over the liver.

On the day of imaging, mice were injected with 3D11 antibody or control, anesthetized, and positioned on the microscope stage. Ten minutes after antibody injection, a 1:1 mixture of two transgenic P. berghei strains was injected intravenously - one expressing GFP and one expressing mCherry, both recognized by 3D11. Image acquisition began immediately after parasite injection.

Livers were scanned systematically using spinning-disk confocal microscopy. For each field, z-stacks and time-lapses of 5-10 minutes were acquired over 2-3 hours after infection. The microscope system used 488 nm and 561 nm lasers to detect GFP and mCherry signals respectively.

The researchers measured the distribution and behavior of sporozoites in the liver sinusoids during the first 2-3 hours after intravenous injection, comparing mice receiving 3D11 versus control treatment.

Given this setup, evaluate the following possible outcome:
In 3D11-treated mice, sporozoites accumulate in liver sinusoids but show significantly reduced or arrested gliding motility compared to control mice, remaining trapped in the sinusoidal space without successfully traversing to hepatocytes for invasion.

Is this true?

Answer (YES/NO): NO